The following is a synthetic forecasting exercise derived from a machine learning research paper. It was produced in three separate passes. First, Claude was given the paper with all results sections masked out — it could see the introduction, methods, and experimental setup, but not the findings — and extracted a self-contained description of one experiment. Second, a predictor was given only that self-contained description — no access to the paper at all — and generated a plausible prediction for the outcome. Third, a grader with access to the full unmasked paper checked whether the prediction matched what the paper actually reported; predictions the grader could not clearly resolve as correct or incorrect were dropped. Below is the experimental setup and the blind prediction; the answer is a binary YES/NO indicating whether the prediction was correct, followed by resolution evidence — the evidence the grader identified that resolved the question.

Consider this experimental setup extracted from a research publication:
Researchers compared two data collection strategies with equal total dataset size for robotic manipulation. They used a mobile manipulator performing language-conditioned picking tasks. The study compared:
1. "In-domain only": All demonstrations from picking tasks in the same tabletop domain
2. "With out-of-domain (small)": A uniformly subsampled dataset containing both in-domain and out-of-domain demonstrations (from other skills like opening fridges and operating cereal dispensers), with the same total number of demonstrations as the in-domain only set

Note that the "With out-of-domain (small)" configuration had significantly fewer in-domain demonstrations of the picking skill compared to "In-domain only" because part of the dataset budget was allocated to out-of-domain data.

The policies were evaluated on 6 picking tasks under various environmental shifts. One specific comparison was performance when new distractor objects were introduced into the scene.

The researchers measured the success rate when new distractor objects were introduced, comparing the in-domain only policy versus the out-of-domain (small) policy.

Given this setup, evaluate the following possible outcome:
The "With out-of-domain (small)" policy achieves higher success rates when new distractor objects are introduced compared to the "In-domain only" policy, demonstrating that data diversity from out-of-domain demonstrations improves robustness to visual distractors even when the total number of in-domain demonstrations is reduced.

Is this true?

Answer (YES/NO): NO